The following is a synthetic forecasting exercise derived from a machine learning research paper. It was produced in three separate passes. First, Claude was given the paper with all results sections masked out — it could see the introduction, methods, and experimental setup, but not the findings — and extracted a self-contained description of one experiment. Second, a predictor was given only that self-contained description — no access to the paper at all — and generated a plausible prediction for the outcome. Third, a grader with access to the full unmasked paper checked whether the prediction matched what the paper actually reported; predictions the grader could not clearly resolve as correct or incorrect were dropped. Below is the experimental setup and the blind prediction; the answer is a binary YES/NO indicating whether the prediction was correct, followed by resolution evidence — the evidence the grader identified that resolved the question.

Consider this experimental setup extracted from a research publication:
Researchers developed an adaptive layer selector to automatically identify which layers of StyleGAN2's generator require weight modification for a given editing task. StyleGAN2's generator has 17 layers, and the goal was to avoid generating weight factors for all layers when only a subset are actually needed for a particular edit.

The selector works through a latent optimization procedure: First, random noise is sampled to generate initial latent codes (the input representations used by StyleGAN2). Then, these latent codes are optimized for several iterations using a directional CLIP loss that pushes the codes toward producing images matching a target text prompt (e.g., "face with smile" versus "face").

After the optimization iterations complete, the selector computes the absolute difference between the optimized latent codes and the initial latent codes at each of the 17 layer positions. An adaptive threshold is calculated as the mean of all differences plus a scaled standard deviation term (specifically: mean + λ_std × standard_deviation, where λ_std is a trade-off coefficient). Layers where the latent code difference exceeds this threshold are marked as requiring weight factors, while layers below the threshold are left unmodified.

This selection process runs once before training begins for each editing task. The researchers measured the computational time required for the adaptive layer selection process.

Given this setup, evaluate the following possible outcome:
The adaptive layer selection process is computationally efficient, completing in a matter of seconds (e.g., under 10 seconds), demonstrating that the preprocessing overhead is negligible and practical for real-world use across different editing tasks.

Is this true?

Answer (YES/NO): YES